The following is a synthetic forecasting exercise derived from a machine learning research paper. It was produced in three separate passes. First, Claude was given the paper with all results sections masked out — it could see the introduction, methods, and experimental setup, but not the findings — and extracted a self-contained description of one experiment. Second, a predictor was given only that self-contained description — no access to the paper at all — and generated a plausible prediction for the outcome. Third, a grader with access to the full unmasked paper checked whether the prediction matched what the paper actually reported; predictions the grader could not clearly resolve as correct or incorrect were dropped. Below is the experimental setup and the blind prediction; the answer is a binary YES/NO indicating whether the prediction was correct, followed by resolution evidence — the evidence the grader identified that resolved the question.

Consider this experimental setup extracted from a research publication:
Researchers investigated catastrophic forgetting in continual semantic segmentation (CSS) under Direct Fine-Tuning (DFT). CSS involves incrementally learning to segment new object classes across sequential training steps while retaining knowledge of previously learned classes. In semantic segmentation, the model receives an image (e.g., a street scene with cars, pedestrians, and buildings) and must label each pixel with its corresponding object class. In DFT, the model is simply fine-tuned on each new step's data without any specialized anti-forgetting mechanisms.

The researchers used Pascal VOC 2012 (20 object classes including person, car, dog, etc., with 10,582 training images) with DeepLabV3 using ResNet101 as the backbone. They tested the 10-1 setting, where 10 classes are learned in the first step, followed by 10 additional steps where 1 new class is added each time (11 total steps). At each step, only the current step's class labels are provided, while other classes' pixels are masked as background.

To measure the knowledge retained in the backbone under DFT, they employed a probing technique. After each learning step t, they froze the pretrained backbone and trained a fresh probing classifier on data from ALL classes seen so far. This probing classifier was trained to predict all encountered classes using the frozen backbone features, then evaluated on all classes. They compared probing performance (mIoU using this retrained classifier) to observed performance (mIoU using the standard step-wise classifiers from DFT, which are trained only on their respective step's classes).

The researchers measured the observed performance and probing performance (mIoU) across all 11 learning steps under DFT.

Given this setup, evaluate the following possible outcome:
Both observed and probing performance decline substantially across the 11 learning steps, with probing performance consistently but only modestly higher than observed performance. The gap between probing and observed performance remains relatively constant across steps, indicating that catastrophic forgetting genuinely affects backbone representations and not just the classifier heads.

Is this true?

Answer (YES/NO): NO